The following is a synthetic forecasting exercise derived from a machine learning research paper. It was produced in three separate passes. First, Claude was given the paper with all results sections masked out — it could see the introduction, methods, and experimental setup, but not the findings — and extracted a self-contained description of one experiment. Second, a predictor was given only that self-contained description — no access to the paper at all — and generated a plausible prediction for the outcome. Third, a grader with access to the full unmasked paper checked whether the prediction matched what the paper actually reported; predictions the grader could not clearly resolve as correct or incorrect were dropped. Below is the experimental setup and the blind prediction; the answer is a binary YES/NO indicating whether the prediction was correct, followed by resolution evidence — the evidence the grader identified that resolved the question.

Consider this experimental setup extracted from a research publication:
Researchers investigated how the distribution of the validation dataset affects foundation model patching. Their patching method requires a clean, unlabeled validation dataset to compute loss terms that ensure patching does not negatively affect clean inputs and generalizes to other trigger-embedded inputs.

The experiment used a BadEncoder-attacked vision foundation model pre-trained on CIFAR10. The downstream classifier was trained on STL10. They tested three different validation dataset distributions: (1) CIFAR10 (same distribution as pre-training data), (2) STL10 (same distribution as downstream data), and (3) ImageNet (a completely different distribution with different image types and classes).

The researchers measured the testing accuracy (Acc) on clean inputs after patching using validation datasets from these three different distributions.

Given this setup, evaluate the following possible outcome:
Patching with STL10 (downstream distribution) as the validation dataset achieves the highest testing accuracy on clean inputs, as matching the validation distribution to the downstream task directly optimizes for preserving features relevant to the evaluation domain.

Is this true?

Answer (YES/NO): NO